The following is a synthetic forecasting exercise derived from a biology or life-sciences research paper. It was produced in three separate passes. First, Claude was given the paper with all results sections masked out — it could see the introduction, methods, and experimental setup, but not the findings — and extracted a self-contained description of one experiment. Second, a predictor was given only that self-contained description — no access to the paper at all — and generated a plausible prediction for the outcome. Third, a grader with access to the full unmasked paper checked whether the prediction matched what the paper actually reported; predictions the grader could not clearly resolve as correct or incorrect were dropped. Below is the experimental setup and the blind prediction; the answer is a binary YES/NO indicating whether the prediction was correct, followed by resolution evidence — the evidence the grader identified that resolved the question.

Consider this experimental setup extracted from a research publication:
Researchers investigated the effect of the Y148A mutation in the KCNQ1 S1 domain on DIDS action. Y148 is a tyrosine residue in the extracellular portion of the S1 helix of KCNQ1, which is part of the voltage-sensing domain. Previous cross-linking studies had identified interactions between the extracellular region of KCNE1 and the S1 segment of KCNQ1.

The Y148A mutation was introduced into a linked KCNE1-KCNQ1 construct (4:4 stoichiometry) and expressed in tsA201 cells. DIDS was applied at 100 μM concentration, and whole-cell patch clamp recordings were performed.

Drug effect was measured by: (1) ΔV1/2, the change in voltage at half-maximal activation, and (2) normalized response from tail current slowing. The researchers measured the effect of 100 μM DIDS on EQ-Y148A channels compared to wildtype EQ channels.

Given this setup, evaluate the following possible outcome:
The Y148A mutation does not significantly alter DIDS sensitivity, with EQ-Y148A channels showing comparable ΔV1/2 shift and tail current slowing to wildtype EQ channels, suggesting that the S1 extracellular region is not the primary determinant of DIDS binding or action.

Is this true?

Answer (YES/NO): NO